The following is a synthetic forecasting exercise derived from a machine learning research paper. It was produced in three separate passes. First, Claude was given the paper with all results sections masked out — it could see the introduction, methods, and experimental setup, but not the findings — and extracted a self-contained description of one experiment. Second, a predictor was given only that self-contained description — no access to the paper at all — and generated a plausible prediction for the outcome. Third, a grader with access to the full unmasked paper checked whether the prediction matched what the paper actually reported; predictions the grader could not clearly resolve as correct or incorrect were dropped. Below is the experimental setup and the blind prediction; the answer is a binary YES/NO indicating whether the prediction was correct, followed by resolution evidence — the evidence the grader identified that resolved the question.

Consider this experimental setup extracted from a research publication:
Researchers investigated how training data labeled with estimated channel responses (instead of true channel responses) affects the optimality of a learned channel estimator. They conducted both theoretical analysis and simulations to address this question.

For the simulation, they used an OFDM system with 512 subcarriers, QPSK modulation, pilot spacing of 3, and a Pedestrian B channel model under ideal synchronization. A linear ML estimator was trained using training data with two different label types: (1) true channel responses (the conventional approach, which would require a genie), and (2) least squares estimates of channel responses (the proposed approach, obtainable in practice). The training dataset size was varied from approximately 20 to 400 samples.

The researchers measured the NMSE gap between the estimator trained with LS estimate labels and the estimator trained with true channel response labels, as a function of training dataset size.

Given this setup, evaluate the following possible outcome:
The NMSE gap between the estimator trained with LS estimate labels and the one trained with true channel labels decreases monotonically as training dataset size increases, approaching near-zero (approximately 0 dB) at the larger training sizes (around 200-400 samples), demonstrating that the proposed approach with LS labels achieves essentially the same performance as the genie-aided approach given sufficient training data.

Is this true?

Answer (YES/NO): YES